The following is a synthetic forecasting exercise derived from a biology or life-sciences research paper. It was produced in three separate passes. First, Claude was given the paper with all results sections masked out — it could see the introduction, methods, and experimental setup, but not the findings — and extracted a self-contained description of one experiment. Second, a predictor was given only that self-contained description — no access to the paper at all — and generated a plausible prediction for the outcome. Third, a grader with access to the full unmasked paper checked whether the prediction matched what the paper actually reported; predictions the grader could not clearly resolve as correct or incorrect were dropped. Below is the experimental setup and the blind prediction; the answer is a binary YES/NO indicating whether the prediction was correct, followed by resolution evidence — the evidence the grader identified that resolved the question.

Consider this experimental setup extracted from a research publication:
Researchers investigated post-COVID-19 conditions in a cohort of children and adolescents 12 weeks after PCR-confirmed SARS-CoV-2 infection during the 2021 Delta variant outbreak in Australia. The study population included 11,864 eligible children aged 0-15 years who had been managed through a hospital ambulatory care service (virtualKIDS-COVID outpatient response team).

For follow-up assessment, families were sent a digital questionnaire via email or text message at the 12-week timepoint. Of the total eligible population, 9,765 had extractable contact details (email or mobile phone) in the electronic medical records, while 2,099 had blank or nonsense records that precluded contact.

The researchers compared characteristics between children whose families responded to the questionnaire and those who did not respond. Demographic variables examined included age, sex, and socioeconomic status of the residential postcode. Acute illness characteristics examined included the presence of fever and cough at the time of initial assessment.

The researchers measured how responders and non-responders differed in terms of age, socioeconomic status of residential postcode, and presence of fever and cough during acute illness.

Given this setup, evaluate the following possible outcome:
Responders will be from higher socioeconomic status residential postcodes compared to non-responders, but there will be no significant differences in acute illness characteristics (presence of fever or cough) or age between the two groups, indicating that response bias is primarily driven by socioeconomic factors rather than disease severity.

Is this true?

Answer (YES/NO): NO